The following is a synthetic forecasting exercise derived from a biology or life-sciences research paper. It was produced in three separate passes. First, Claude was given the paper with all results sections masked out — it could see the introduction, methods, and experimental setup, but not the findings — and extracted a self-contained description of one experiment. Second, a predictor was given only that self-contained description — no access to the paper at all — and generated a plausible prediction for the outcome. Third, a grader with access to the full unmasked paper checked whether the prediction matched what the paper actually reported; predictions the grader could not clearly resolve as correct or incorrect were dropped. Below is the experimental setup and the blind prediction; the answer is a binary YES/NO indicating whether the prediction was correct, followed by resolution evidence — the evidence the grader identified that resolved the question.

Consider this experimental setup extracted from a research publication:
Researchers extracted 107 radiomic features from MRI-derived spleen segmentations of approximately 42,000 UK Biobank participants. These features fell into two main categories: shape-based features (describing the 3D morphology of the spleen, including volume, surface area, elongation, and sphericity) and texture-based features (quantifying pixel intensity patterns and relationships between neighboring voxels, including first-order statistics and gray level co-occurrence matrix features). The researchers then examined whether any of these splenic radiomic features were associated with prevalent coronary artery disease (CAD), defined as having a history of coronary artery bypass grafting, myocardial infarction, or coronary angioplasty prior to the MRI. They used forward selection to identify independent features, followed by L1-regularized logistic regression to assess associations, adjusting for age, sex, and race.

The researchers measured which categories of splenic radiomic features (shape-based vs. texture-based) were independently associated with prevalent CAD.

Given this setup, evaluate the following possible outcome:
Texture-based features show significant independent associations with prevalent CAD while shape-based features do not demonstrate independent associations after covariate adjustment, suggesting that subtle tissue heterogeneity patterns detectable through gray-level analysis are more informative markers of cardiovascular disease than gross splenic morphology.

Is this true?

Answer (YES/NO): NO